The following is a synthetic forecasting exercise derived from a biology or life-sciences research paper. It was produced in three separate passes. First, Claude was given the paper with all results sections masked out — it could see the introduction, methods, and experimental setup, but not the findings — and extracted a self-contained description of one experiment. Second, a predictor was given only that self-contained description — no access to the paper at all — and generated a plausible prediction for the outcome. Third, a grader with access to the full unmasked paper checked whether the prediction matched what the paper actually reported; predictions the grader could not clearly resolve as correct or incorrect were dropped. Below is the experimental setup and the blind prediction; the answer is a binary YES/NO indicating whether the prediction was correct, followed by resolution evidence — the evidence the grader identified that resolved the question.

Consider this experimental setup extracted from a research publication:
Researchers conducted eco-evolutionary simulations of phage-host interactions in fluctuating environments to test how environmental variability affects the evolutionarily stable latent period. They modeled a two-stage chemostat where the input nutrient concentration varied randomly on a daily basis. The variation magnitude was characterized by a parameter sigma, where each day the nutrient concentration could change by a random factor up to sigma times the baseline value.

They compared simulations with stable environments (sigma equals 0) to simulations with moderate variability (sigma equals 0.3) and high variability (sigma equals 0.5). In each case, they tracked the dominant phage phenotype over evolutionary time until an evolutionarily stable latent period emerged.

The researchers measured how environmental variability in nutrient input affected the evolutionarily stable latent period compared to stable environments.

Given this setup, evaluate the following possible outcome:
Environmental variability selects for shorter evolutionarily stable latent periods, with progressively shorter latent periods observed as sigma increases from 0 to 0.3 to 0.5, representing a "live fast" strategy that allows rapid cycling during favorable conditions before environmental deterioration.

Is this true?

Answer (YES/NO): NO